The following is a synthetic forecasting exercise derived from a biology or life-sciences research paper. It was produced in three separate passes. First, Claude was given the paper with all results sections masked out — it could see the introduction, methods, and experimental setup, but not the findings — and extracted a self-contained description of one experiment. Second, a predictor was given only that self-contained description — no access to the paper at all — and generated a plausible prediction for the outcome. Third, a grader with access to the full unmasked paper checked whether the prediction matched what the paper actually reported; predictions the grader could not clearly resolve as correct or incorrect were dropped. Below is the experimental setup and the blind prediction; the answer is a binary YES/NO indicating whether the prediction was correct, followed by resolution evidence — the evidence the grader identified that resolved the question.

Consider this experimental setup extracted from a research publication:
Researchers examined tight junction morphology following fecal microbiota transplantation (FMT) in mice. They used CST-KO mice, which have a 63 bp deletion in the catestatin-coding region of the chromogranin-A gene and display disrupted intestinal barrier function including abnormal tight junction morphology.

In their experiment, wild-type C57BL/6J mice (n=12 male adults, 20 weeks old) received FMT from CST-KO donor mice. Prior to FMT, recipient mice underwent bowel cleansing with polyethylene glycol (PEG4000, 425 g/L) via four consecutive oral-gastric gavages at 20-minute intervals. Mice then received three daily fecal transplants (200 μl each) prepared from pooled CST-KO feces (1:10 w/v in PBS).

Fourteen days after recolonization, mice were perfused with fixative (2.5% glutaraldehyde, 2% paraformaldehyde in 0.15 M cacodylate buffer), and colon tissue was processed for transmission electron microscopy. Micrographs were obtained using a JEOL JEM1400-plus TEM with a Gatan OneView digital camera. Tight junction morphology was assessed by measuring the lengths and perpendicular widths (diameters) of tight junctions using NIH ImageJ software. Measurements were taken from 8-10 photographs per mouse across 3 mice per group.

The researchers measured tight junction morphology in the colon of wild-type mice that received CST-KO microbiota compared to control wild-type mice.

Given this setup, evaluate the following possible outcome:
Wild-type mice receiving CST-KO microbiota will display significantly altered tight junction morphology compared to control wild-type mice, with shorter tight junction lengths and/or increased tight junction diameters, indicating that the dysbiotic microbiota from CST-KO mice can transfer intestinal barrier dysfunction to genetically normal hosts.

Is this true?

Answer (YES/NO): YES